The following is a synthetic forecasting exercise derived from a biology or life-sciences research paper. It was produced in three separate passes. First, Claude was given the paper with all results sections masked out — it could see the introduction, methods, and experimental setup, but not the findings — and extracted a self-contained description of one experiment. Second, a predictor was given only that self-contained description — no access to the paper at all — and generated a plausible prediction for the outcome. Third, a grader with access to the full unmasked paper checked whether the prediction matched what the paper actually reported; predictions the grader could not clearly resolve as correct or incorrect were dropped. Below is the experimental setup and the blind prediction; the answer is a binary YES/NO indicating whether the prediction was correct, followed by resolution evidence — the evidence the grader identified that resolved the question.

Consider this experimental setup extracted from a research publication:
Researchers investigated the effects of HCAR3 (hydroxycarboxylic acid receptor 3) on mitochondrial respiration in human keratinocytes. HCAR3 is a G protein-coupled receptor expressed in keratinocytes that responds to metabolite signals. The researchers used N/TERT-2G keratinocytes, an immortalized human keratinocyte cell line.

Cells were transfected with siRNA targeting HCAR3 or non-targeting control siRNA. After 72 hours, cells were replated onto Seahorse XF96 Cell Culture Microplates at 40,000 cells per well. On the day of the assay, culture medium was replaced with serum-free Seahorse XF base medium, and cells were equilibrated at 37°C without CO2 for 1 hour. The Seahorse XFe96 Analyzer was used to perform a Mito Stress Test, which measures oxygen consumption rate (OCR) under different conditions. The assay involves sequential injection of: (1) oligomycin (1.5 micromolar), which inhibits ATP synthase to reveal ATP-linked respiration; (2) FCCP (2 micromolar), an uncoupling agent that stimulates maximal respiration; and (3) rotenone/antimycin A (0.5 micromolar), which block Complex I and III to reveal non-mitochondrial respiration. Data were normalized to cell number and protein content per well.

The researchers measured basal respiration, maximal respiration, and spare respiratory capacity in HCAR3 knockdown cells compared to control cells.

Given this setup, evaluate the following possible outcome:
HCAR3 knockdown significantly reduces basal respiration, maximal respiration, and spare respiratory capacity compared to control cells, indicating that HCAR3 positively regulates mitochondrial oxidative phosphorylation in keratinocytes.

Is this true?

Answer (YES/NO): YES